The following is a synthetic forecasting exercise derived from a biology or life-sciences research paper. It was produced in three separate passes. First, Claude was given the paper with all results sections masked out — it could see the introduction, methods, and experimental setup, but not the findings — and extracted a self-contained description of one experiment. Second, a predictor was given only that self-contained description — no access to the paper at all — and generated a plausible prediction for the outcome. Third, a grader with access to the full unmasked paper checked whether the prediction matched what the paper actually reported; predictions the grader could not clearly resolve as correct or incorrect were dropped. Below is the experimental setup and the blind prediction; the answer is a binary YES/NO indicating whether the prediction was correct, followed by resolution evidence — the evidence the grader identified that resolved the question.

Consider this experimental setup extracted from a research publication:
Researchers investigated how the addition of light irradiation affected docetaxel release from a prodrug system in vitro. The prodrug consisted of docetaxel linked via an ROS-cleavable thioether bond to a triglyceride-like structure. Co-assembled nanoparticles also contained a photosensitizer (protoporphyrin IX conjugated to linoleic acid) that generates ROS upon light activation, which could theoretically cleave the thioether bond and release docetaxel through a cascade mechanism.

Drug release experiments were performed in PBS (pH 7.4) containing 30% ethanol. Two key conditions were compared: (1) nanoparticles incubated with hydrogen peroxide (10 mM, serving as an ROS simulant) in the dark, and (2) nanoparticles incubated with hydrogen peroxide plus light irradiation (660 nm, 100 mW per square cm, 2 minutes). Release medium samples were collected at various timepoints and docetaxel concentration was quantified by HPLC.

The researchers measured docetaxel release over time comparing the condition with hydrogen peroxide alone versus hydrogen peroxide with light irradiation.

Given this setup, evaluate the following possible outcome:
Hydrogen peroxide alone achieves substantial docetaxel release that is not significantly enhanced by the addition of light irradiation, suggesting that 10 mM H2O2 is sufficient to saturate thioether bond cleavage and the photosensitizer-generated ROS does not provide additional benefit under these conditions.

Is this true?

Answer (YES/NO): NO